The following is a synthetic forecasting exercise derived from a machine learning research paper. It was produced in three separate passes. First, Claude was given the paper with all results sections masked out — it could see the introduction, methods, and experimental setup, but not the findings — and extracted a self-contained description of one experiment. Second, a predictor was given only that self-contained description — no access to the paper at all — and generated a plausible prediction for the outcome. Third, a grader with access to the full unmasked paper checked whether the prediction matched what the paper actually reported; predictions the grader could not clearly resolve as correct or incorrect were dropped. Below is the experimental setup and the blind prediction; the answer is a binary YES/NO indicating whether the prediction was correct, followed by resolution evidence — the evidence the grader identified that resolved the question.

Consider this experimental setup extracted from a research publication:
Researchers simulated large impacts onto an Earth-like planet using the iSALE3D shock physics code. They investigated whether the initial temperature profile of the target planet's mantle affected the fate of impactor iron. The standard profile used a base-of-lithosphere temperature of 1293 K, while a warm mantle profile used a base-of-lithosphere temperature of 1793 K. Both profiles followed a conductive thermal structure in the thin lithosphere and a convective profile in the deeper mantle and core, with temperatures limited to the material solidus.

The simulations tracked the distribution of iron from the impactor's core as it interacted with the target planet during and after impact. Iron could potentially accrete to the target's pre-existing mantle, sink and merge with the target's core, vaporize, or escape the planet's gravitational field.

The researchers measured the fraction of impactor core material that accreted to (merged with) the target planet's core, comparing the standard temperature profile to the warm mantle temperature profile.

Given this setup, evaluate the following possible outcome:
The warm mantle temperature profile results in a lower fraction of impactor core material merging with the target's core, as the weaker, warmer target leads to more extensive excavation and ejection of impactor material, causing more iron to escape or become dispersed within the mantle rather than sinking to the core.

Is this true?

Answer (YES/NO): NO